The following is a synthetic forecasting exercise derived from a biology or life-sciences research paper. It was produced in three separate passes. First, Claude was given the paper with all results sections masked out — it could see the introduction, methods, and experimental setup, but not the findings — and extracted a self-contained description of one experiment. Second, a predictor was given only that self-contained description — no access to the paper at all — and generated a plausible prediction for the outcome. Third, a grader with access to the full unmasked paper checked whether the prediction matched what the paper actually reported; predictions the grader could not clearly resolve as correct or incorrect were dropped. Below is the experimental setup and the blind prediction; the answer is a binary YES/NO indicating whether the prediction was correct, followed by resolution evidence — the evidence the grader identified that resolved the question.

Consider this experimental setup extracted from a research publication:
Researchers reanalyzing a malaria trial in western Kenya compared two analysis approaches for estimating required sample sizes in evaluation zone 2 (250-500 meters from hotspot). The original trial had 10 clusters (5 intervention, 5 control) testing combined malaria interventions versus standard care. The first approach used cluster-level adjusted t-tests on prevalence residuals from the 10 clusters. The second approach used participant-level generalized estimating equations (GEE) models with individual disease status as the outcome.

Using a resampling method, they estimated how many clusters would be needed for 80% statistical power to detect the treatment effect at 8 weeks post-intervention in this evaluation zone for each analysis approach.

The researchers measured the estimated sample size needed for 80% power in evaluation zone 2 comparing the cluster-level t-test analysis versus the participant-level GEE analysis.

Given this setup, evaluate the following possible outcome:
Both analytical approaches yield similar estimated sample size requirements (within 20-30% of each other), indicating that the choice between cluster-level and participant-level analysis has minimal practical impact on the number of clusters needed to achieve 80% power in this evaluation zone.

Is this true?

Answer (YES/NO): YES